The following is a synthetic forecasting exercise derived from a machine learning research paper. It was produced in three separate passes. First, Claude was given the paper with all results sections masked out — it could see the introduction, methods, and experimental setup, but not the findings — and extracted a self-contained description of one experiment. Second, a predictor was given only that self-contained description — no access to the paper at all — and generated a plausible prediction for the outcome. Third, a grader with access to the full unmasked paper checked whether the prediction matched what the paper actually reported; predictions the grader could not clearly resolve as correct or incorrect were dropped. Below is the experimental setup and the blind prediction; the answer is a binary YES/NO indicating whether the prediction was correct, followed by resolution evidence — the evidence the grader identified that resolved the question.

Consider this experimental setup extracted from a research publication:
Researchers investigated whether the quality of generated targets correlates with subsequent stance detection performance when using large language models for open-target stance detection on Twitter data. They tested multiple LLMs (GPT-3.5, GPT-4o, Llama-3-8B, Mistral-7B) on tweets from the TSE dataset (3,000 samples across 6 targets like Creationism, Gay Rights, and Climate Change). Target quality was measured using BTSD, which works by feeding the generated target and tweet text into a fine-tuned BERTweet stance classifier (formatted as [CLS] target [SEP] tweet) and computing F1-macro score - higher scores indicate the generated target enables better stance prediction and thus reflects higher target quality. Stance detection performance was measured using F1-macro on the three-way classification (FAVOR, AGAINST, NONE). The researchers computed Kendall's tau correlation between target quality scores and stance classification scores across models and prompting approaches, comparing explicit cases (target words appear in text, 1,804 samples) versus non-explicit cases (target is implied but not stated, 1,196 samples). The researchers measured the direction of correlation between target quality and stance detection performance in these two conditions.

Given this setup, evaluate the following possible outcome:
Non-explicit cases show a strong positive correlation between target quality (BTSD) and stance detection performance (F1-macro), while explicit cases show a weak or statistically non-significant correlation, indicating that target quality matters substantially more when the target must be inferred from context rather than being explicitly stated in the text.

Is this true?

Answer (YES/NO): NO